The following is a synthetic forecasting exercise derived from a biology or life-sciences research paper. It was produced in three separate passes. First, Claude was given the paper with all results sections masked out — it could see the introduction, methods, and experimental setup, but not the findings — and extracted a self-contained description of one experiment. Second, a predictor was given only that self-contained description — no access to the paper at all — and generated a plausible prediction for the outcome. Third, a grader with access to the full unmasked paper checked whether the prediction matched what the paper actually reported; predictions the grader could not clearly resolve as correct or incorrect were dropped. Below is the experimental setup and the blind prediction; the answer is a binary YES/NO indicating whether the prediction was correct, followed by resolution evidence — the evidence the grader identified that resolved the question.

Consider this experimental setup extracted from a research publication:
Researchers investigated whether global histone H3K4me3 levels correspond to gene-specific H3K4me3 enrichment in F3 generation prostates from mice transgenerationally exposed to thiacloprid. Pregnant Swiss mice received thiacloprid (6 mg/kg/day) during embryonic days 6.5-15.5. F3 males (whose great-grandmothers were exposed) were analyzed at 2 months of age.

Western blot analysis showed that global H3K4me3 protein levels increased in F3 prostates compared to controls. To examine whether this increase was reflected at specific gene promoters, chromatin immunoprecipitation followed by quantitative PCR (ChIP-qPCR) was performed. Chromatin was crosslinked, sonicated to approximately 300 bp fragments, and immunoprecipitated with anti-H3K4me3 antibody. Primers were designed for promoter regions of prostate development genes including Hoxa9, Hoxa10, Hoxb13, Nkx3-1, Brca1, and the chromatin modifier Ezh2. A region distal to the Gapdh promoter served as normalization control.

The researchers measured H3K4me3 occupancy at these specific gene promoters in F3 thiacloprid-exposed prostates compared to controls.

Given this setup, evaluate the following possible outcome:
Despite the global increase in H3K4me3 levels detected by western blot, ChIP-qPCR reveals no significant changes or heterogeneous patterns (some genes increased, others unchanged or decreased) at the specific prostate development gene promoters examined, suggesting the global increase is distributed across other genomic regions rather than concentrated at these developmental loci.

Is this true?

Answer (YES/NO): NO